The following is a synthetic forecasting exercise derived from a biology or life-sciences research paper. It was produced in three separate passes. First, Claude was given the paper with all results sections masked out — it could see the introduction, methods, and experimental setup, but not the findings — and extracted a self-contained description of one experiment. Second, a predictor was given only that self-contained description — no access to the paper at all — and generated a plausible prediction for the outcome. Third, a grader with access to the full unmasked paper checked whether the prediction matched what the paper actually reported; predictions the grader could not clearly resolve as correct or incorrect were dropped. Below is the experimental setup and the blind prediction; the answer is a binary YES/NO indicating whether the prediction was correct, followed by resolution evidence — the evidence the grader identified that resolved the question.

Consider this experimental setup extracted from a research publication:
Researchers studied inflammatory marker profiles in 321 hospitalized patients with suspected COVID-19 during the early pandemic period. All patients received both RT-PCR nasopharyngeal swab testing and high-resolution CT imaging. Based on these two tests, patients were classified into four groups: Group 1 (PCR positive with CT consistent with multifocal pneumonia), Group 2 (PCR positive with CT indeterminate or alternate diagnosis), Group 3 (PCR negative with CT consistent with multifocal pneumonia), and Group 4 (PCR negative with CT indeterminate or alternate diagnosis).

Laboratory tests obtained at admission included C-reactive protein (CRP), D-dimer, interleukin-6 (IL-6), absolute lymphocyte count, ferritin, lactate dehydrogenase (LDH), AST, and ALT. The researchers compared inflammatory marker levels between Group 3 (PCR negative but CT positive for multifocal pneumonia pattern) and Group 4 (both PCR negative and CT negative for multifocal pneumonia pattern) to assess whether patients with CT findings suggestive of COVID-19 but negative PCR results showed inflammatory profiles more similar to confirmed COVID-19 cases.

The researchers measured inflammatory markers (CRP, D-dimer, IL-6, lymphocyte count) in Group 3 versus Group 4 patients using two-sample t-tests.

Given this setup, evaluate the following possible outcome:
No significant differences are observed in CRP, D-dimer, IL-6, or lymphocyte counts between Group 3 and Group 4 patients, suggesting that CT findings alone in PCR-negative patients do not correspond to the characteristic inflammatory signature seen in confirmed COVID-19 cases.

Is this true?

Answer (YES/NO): NO